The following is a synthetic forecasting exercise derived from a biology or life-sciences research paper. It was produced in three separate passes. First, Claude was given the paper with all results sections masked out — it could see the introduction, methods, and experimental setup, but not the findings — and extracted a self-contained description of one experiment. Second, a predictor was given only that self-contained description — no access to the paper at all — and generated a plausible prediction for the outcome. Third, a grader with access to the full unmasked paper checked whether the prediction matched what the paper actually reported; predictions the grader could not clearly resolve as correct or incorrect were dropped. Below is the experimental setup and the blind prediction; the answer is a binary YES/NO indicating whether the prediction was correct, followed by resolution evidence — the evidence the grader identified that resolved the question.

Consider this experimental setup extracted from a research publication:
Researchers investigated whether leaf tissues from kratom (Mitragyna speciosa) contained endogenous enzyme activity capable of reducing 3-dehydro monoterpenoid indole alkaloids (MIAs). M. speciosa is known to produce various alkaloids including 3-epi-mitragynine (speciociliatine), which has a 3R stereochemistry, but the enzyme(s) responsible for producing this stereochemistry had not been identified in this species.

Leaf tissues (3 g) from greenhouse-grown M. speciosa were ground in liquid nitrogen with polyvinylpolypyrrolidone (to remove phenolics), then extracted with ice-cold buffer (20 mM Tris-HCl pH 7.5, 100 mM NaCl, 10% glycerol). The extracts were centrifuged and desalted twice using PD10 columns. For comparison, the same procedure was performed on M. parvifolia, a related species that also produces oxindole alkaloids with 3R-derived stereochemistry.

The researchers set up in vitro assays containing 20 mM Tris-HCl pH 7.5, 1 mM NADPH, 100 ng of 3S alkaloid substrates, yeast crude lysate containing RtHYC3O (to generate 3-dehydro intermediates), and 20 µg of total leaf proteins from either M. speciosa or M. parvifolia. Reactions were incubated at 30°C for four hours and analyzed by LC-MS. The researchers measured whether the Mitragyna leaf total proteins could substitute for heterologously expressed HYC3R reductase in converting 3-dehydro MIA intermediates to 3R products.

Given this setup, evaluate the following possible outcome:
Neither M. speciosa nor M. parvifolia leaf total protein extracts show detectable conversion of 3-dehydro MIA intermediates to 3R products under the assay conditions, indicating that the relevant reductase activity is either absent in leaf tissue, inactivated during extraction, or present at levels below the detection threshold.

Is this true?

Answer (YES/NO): NO